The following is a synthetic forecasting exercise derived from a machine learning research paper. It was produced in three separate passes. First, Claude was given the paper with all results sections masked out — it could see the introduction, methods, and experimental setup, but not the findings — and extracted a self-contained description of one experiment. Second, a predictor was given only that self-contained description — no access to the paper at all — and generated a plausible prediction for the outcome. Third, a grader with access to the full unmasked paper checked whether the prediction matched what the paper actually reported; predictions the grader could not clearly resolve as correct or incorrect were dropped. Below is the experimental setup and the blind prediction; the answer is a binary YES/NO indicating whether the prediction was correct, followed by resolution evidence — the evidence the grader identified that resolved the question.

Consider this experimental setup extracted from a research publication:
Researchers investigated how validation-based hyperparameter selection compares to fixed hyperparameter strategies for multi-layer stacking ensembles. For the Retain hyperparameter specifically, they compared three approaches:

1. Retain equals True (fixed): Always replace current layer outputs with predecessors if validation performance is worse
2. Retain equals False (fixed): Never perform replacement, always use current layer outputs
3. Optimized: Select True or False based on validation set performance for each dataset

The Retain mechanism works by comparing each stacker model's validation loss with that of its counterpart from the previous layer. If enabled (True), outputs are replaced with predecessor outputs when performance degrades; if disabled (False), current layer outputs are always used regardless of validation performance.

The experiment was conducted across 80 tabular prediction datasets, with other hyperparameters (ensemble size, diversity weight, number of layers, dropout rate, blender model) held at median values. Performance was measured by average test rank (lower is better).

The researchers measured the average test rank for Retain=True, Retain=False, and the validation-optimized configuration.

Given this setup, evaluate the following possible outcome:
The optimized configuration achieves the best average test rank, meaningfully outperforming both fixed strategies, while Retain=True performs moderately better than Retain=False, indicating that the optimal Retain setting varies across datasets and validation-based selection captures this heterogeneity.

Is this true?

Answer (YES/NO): YES